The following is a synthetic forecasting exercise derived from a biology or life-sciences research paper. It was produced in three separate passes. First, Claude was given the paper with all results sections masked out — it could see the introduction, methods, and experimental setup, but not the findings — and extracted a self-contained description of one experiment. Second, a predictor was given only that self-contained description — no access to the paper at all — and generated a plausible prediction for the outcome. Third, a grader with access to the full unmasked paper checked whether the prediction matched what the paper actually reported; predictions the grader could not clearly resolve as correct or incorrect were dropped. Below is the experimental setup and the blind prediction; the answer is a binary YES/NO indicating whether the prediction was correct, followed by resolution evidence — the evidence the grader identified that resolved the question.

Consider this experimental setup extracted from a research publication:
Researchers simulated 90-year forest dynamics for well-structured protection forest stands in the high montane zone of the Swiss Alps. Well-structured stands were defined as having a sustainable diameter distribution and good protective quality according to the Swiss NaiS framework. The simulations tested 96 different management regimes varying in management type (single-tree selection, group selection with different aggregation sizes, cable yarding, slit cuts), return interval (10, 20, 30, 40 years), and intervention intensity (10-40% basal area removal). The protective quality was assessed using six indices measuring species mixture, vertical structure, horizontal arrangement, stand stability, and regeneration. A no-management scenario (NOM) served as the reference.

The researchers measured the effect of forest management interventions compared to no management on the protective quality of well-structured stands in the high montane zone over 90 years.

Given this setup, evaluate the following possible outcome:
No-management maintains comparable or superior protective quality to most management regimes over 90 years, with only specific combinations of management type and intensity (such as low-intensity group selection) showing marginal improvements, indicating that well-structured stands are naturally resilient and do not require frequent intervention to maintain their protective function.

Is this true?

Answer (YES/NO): NO